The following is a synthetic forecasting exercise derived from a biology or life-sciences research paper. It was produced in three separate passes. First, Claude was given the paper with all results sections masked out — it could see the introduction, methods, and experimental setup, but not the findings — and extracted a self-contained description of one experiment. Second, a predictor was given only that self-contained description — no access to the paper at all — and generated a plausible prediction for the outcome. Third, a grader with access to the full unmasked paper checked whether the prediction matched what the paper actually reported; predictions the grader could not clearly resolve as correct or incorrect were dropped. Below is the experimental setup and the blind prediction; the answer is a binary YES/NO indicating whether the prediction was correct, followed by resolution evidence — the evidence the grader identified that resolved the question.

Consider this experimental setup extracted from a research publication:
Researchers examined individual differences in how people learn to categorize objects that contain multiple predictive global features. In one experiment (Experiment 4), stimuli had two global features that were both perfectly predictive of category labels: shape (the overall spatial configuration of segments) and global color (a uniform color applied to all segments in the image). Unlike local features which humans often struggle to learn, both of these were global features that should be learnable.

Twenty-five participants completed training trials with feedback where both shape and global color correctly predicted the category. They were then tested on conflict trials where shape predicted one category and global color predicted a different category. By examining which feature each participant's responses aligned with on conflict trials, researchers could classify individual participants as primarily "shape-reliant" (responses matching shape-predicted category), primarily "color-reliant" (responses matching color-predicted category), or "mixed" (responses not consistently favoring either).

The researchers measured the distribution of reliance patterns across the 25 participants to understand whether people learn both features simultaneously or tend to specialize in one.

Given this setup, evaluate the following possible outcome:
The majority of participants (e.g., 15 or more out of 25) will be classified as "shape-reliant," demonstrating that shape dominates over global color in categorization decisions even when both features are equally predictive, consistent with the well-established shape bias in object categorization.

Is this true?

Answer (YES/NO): NO